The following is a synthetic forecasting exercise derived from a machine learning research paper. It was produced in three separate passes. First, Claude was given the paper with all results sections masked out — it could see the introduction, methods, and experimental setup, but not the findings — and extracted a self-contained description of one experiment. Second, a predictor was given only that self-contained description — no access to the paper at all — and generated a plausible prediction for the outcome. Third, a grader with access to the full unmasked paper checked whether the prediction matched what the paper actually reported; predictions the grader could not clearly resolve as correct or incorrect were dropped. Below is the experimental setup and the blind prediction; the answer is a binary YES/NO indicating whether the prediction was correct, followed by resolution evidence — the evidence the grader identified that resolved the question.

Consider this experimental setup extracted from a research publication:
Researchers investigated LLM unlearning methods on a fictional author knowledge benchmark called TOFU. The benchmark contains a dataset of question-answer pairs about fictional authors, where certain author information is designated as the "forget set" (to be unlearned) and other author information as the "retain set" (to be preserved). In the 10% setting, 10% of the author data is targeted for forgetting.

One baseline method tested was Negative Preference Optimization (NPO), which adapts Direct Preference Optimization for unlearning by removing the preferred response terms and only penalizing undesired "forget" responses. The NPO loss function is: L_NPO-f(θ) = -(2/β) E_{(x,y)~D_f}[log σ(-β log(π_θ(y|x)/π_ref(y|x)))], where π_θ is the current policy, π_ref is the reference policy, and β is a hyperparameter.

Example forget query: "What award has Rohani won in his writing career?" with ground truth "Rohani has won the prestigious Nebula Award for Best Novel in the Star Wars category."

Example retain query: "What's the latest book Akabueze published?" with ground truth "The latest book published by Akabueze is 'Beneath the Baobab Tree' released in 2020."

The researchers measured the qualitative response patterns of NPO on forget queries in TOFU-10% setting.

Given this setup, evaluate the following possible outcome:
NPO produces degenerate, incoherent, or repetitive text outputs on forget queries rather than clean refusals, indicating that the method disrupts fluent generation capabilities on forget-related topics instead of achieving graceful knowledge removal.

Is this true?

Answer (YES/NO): YES